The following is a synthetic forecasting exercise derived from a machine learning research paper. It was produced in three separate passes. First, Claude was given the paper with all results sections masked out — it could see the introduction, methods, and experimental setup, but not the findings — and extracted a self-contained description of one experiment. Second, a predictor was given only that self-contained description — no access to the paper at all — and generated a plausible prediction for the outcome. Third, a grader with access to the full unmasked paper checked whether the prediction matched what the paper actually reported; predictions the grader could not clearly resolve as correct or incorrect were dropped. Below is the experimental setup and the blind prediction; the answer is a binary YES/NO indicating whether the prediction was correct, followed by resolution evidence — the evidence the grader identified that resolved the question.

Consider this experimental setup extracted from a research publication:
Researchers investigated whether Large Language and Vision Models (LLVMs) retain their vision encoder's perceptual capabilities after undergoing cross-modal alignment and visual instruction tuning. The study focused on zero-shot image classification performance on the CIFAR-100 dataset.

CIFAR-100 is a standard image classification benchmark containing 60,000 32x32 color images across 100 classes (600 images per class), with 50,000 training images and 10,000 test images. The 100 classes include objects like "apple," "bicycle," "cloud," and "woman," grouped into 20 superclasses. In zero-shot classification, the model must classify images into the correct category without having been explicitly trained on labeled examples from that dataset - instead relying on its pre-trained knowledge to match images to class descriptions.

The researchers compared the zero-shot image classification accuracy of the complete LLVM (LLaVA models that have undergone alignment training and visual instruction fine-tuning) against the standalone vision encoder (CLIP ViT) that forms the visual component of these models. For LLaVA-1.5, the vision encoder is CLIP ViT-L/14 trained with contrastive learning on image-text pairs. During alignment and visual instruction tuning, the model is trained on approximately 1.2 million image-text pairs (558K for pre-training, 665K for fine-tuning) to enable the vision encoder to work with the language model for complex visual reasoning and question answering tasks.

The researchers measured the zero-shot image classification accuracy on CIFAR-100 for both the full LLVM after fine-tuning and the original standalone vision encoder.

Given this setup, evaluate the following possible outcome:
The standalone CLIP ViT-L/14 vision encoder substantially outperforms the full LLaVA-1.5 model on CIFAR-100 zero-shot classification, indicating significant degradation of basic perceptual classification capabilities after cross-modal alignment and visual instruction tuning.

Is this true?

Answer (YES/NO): YES